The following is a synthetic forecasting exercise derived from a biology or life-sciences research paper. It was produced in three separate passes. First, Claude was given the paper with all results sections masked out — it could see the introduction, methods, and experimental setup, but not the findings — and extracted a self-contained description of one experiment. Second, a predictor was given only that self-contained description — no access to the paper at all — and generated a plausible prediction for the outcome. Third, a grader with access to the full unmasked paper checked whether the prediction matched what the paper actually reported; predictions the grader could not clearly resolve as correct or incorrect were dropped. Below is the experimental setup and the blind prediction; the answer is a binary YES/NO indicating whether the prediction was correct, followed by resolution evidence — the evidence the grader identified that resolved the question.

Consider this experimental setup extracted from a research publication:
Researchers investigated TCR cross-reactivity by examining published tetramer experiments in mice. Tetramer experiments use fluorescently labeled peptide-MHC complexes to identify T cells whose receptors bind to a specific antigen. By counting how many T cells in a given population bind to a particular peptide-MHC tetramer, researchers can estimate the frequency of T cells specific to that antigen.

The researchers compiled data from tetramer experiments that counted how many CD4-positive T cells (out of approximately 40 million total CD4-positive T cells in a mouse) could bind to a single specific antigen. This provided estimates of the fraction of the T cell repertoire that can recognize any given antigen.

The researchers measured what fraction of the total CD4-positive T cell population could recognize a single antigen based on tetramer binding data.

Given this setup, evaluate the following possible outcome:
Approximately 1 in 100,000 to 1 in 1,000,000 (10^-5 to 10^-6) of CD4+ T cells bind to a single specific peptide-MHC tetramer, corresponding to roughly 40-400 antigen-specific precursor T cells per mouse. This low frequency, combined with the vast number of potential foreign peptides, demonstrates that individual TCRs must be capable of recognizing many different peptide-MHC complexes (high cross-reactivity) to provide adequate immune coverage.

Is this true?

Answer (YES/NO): NO